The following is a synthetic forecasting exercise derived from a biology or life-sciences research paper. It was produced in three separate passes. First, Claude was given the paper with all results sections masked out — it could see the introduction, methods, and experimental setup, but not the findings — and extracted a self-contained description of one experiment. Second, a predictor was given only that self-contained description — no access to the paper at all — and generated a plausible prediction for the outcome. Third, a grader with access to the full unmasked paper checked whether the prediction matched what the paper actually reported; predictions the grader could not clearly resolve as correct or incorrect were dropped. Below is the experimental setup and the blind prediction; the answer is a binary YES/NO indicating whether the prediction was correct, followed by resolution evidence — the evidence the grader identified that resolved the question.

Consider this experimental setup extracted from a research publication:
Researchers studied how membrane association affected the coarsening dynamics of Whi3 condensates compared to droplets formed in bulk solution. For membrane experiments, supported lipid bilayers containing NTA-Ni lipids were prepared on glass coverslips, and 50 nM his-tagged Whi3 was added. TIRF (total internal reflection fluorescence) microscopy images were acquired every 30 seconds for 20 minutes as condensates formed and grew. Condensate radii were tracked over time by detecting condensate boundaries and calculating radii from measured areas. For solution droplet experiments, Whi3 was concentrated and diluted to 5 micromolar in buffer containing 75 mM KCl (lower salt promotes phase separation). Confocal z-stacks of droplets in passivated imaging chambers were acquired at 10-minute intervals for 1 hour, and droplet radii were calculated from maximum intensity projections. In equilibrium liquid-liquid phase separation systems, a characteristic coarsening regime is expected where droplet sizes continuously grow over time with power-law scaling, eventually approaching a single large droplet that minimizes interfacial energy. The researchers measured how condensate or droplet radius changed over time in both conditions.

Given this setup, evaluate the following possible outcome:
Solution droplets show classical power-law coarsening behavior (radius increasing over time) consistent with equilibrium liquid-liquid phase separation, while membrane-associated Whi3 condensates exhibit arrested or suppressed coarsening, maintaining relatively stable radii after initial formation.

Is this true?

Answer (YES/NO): YES